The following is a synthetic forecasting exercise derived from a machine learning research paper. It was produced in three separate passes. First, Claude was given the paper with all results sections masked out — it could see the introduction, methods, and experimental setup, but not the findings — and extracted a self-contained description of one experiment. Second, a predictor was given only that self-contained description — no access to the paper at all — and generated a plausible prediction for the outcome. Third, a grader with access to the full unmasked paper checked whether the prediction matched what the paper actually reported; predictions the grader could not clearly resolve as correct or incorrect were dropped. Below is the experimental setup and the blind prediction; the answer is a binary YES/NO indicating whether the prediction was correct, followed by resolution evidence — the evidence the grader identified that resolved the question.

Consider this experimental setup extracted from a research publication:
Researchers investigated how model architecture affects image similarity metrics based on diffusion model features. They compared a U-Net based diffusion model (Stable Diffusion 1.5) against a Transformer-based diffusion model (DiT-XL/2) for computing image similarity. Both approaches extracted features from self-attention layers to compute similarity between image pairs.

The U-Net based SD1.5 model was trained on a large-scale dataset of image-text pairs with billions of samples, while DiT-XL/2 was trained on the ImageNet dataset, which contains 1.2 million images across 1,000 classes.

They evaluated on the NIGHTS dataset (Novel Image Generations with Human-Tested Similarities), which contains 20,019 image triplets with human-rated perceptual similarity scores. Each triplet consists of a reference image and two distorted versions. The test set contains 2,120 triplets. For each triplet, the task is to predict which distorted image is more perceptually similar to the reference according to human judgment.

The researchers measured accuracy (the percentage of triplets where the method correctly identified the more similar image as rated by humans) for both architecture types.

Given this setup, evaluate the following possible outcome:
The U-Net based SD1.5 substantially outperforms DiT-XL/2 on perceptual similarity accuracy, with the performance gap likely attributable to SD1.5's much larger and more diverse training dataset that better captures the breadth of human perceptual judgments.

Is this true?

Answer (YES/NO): YES